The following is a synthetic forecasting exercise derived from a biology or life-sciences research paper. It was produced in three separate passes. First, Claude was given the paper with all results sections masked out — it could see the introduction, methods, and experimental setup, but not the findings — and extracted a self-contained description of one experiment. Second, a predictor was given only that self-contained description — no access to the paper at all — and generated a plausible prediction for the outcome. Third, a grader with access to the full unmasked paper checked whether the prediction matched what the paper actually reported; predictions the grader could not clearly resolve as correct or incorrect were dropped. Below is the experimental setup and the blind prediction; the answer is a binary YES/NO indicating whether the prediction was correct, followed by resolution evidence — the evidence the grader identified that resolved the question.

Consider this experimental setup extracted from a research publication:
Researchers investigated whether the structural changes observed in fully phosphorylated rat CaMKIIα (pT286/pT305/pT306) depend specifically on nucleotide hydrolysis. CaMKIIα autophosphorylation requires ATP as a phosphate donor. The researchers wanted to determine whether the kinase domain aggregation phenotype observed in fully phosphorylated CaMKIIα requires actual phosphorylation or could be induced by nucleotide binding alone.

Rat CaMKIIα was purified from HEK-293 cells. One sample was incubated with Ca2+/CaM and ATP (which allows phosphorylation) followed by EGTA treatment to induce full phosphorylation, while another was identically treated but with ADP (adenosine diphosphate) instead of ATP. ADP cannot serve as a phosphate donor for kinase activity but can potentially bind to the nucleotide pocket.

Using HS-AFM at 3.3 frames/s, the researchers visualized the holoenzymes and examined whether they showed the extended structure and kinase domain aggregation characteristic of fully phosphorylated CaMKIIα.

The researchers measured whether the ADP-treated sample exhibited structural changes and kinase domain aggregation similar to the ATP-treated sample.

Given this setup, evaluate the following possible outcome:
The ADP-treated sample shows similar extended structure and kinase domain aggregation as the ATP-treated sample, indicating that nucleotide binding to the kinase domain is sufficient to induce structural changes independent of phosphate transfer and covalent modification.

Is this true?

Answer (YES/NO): NO